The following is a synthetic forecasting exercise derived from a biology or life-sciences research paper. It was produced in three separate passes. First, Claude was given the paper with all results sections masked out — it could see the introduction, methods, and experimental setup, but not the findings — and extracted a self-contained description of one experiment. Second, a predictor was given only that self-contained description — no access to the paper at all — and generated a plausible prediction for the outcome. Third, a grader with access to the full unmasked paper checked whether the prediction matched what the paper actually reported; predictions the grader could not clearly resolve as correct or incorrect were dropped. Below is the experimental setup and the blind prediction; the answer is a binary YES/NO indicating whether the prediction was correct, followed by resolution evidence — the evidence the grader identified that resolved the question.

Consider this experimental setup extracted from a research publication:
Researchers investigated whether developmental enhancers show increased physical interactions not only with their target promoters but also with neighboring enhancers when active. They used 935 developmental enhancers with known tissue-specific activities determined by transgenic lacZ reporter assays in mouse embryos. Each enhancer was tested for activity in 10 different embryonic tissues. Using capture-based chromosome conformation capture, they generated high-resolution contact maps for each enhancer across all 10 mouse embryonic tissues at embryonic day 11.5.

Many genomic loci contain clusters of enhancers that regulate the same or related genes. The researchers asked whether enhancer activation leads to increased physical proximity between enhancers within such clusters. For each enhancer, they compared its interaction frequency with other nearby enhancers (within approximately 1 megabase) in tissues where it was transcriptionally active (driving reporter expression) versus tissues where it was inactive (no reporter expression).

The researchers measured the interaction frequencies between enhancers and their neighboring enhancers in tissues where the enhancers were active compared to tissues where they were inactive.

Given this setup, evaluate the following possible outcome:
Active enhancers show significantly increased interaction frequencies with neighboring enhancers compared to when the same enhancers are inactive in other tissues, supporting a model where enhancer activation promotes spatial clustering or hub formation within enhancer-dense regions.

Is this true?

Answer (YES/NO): YES